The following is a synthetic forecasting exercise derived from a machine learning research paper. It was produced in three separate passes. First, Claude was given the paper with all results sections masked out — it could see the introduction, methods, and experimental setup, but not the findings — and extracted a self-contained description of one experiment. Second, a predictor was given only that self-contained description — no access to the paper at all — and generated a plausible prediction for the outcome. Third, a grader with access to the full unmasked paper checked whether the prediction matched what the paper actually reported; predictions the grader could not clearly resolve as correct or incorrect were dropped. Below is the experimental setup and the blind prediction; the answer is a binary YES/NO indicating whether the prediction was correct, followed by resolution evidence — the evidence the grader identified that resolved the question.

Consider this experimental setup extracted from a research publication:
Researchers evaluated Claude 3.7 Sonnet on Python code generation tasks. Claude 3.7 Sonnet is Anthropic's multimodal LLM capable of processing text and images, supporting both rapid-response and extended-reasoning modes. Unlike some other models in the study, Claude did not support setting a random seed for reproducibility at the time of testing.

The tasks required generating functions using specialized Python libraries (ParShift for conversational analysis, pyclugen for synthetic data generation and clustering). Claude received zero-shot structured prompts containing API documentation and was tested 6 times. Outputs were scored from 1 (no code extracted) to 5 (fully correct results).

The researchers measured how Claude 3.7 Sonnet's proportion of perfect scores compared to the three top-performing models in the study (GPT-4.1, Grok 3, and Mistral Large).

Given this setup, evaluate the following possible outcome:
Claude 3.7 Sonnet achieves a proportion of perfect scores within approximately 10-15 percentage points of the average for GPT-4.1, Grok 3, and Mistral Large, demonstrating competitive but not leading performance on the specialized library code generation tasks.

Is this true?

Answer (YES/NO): NO